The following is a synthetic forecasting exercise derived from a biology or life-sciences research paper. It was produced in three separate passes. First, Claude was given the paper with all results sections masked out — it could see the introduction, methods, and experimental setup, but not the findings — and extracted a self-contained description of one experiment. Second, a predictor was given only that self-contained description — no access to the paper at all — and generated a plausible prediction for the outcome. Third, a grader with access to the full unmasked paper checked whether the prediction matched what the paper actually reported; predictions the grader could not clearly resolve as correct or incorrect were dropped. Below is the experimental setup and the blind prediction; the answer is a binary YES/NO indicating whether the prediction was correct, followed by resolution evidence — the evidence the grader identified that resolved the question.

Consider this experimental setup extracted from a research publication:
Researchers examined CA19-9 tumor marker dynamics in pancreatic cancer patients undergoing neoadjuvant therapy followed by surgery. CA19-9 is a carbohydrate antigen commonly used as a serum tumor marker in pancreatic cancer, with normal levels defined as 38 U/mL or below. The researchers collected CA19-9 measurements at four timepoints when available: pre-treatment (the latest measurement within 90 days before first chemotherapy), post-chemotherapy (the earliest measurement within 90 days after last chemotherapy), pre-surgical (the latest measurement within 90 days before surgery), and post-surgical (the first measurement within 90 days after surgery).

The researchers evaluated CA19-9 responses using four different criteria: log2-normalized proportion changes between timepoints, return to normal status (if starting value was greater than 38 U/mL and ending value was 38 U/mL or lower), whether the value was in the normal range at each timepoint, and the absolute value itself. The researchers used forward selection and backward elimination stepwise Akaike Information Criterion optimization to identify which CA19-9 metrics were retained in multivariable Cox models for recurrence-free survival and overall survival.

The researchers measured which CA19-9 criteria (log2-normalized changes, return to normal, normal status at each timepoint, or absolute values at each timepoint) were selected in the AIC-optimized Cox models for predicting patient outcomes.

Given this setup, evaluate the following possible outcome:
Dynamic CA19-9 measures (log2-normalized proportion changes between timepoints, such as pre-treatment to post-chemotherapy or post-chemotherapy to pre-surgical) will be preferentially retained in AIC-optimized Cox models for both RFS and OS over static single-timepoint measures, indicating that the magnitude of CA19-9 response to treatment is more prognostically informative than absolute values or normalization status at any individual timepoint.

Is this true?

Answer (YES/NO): NO